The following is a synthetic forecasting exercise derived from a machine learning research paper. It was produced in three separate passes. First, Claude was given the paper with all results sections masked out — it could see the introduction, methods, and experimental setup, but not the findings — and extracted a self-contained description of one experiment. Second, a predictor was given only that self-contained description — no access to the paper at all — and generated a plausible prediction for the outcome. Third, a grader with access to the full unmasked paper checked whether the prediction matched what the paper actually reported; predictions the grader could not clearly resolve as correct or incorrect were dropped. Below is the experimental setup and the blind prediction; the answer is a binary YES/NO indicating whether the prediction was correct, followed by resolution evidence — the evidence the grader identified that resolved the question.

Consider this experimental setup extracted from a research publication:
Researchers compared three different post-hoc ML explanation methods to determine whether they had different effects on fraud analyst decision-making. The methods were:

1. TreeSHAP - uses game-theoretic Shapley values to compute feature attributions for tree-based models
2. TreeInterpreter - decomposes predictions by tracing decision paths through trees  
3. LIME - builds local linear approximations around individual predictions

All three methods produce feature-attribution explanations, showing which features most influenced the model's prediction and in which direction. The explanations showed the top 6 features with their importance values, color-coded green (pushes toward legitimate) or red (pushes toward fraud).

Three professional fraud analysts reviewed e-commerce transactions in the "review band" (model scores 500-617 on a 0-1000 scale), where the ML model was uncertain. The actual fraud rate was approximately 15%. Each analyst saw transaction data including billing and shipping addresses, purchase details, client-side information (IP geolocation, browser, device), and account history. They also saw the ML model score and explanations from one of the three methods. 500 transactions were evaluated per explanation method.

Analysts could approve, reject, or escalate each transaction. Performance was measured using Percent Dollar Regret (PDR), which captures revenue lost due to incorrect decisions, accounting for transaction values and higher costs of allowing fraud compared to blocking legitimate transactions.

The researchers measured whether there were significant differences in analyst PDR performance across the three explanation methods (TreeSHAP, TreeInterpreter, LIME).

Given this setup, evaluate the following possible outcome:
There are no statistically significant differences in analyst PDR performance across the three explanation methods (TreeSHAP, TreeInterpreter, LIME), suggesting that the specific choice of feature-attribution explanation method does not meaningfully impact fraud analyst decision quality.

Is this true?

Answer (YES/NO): YES